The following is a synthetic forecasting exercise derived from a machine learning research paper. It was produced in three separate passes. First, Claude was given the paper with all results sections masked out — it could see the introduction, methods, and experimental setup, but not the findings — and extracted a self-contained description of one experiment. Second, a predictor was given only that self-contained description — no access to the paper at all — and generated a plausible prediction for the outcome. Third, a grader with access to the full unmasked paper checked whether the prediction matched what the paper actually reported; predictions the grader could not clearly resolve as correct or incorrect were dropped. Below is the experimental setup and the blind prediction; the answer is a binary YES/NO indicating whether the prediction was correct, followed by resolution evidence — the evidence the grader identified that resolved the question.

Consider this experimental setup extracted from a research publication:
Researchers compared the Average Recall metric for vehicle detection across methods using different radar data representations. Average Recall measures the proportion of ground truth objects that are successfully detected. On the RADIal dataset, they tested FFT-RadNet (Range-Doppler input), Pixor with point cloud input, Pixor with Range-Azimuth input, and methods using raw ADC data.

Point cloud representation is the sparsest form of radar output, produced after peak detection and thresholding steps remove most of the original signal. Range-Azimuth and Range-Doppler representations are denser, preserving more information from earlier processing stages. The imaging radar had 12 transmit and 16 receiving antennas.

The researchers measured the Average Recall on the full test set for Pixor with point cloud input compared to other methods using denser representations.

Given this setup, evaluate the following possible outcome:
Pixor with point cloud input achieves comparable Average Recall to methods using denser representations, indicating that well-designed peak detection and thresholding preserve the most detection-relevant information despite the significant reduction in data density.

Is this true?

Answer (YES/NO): NO